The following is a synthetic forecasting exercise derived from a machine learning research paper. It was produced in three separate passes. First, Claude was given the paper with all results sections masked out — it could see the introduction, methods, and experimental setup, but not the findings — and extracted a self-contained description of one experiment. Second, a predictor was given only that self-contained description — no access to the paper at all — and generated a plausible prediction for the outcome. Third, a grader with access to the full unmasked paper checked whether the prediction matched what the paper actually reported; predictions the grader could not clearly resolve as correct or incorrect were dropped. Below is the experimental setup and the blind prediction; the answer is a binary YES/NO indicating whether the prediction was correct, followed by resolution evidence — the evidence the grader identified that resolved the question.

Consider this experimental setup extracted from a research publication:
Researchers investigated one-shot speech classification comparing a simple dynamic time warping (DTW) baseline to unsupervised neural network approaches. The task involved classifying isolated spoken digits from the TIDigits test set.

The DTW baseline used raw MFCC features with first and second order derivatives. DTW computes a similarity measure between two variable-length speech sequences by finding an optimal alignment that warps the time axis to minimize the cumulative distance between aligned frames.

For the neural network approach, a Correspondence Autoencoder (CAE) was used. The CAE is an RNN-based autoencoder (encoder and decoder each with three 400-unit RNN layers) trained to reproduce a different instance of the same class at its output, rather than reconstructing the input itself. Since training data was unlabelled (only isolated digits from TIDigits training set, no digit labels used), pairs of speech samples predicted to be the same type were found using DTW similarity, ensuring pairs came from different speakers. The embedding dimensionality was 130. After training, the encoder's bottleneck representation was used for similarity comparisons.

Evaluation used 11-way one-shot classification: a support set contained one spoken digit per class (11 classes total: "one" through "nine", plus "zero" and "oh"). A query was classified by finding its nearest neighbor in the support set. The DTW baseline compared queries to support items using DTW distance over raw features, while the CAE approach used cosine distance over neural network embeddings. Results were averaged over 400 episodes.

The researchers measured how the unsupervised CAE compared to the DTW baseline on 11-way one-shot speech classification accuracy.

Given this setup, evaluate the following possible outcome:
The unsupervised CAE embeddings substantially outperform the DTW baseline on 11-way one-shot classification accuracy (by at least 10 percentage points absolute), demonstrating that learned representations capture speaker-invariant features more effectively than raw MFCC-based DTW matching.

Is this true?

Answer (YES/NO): NO